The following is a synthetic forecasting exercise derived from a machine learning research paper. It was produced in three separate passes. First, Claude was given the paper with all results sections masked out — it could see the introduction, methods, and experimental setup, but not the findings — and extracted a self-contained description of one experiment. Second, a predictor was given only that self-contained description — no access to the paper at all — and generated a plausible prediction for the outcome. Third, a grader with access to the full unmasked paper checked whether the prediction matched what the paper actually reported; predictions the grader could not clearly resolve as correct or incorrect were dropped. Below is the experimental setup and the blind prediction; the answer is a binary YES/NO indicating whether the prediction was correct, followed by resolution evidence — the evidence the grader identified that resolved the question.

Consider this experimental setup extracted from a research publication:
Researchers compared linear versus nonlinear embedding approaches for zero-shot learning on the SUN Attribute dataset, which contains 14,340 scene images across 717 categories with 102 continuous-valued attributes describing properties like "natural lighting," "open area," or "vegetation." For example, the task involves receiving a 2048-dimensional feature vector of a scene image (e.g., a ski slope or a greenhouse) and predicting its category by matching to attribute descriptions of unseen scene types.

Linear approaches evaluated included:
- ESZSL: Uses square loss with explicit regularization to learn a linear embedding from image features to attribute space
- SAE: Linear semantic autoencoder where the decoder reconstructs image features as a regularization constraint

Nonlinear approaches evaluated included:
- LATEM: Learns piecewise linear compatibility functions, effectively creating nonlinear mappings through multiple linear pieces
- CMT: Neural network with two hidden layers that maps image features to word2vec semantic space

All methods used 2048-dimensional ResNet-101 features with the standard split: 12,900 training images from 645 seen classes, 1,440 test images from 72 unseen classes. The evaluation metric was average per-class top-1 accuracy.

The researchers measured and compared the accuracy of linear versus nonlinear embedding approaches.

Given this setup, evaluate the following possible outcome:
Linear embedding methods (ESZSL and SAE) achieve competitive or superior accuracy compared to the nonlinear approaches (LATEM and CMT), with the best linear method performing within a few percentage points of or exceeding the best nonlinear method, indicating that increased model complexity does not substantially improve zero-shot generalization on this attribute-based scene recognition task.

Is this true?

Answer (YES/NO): YES